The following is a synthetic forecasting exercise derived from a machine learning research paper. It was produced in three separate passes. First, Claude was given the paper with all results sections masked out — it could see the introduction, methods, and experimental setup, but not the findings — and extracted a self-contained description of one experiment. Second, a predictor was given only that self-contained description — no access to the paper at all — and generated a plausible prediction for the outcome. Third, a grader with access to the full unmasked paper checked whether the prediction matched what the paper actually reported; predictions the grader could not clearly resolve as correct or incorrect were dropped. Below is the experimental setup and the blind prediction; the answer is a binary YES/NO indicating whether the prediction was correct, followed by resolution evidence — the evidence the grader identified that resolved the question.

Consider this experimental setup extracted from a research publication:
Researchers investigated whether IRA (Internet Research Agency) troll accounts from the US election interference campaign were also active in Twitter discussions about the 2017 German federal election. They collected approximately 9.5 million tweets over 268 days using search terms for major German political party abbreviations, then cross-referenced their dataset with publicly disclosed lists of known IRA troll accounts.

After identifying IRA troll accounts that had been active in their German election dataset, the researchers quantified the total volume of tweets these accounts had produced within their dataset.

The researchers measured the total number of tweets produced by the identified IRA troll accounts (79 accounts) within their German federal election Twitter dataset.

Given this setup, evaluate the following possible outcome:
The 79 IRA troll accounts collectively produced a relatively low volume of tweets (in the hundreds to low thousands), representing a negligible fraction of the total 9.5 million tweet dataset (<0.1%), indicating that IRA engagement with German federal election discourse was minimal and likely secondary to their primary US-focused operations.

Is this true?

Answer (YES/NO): NO